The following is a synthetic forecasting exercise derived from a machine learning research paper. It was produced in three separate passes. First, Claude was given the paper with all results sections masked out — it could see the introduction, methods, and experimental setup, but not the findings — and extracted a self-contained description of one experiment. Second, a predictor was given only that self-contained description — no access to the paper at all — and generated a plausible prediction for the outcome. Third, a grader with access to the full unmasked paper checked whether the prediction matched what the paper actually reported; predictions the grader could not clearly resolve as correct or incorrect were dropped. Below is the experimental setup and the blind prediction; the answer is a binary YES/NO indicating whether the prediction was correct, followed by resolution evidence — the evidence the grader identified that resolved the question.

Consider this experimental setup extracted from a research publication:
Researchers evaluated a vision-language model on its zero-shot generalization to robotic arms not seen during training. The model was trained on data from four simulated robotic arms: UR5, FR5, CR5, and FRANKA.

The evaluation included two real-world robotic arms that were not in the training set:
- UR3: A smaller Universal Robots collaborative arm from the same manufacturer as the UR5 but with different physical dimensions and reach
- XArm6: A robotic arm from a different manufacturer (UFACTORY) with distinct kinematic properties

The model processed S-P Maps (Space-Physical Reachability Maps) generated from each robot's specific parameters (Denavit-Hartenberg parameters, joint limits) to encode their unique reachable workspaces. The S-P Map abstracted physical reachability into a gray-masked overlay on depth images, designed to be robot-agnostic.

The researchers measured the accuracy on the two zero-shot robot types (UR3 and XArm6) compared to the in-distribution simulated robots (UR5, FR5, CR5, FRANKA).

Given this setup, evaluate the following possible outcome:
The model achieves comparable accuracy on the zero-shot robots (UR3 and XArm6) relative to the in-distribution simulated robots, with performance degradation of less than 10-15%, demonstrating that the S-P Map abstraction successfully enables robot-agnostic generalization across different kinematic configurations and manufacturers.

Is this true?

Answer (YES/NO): NO